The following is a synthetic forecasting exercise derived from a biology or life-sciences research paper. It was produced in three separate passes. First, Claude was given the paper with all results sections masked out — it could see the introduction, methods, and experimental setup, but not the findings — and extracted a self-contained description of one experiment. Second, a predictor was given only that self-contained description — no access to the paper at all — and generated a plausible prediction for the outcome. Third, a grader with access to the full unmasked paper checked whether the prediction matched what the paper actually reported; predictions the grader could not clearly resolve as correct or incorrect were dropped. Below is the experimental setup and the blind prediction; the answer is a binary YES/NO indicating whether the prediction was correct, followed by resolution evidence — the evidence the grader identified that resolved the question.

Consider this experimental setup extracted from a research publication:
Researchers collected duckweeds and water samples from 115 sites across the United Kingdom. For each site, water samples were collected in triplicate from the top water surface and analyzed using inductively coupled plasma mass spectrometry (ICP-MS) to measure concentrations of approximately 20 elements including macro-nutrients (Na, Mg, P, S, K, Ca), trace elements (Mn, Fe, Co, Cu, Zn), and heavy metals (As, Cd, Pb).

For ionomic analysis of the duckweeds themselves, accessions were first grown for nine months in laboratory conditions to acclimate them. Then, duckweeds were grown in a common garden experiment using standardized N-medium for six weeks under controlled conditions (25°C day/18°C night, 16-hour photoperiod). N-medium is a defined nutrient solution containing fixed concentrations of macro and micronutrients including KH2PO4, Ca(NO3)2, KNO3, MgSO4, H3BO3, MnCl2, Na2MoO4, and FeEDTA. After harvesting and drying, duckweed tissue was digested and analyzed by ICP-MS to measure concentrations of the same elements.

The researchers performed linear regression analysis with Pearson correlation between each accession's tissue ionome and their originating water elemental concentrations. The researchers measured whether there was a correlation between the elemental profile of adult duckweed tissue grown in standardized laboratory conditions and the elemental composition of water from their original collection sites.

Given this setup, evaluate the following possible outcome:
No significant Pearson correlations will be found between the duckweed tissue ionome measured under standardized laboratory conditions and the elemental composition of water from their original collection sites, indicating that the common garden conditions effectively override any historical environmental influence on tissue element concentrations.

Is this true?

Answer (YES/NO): NO